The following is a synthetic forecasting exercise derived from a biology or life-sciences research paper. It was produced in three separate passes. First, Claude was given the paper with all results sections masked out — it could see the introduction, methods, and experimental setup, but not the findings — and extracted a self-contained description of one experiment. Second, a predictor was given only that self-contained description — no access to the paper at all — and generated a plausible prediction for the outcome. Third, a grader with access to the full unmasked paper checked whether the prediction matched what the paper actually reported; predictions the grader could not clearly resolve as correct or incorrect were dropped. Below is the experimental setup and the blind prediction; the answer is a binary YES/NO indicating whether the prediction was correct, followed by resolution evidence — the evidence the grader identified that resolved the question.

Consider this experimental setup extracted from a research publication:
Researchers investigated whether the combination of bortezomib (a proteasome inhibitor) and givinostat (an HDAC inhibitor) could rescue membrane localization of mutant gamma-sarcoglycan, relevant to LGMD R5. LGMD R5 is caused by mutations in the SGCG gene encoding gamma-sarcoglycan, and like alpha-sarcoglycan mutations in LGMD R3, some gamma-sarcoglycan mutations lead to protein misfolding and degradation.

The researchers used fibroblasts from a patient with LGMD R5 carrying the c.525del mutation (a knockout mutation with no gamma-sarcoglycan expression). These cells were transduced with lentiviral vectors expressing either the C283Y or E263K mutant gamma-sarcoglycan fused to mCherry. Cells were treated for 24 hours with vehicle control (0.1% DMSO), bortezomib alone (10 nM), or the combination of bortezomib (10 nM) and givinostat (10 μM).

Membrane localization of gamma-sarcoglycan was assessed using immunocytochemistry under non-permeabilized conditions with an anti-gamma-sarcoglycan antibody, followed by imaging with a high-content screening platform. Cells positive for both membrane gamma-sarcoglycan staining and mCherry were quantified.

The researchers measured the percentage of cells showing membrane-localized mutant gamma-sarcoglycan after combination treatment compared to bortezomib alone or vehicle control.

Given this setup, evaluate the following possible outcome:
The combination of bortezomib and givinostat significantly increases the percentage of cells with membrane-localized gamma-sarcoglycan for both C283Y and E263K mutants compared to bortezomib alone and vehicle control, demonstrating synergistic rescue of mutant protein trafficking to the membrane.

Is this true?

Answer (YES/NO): YES